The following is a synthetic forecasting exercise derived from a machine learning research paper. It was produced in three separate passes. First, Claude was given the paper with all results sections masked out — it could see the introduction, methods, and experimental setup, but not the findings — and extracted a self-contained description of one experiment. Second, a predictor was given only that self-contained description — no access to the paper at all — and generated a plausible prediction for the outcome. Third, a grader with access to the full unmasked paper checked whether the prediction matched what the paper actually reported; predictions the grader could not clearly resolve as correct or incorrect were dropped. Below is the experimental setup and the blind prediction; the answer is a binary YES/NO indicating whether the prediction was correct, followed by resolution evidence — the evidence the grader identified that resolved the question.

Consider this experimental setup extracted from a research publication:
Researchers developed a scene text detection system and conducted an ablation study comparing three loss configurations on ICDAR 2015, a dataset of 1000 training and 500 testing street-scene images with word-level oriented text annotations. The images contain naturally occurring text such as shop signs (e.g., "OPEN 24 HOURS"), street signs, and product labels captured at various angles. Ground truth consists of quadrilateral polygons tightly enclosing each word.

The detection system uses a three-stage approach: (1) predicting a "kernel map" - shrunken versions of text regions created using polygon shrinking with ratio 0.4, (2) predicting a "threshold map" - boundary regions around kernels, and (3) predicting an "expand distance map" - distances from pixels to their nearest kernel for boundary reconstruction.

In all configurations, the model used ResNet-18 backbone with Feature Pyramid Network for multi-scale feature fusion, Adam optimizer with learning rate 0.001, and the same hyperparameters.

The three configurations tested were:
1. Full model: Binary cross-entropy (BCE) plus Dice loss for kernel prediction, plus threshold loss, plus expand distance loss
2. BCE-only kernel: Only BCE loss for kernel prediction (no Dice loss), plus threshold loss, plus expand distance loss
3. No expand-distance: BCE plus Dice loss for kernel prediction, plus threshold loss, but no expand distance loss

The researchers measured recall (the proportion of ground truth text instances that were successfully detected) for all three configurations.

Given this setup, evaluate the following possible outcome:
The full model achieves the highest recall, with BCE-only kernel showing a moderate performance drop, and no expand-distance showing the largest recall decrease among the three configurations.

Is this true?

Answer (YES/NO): NO